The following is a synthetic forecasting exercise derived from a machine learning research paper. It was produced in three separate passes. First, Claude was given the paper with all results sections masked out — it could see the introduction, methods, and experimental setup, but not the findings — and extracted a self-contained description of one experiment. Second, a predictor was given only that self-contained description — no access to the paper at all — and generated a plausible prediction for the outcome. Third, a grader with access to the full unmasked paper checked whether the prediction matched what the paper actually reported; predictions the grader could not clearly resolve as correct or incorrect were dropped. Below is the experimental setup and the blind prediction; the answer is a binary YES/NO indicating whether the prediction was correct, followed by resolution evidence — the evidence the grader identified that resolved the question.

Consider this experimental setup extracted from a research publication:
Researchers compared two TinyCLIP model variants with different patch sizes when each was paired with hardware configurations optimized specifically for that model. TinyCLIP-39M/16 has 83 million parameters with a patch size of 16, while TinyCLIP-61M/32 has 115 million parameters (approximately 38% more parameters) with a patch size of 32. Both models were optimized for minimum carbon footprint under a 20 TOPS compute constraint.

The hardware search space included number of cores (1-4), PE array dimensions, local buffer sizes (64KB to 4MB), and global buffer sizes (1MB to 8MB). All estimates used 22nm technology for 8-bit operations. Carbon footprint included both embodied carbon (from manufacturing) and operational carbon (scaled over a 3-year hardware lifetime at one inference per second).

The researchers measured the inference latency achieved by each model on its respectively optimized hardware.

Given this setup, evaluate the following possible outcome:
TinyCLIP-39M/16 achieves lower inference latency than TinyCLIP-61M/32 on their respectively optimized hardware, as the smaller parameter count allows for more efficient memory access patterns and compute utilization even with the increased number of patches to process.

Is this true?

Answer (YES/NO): YES